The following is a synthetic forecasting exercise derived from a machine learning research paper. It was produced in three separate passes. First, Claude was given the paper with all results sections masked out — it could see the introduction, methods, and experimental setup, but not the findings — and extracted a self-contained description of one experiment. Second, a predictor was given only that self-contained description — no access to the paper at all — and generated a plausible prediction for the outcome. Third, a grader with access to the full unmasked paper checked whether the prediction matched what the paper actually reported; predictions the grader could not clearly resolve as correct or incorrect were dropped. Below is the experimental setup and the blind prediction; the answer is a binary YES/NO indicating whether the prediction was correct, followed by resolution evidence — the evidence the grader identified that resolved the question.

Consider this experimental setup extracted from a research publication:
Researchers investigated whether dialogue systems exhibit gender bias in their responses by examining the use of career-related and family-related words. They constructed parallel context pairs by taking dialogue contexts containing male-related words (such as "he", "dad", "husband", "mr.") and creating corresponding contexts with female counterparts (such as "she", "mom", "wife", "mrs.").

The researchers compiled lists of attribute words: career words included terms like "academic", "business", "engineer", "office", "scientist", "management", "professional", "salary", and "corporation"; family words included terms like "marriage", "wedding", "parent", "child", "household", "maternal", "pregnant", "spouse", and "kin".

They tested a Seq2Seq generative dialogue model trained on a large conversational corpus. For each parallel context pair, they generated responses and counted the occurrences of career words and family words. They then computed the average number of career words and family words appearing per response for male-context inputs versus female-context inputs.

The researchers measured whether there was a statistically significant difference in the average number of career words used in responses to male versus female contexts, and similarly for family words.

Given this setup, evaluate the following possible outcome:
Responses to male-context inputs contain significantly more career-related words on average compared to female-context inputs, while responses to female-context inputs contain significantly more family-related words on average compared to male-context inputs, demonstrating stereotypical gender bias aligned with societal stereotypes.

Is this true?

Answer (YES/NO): NO